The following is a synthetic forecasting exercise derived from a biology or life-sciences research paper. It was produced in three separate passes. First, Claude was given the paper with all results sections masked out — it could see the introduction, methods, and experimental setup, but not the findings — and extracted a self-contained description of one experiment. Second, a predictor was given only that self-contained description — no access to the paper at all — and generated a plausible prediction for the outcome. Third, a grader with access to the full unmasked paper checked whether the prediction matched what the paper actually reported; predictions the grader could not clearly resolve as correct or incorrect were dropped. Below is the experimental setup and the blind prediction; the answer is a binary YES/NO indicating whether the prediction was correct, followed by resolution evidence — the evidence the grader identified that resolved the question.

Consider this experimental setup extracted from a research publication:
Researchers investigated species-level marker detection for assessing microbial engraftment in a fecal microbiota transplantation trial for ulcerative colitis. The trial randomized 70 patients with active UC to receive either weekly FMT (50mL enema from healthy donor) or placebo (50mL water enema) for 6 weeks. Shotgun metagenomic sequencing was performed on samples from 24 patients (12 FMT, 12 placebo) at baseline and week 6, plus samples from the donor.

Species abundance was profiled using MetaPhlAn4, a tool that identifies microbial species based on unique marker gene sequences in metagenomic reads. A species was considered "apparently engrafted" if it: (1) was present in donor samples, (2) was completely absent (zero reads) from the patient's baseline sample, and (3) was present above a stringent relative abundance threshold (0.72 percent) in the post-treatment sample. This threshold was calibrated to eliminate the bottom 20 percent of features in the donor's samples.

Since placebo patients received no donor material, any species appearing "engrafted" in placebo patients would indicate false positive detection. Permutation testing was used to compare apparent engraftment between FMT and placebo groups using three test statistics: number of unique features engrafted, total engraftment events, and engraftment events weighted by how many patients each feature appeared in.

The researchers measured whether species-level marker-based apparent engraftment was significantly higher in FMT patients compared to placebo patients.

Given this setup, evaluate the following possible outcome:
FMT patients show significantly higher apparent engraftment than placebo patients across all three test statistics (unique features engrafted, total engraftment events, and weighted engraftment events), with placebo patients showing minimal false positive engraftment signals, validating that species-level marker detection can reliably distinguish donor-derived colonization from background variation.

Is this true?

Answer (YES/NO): NO